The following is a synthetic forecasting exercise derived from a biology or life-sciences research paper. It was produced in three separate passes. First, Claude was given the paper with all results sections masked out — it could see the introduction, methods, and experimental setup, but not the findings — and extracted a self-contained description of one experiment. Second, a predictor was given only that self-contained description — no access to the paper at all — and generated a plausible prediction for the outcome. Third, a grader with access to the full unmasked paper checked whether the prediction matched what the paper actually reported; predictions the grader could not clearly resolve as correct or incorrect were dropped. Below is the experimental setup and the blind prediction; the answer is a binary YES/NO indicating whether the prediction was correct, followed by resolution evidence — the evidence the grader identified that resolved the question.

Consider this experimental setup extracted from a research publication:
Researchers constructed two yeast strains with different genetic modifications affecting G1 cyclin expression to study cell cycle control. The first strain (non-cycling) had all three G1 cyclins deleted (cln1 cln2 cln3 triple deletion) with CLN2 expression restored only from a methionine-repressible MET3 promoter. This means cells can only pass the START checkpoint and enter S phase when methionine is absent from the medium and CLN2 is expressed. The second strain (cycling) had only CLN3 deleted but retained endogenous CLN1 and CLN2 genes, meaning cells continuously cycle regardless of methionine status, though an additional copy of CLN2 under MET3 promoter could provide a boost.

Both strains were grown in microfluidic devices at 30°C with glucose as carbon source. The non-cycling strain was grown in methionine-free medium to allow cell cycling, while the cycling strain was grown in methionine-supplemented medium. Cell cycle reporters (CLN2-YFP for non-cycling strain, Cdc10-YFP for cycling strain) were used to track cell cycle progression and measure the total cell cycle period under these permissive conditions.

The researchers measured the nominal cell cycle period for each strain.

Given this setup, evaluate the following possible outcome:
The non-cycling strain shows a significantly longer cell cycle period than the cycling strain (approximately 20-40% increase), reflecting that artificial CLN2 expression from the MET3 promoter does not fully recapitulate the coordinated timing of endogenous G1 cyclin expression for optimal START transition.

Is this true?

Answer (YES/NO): NO